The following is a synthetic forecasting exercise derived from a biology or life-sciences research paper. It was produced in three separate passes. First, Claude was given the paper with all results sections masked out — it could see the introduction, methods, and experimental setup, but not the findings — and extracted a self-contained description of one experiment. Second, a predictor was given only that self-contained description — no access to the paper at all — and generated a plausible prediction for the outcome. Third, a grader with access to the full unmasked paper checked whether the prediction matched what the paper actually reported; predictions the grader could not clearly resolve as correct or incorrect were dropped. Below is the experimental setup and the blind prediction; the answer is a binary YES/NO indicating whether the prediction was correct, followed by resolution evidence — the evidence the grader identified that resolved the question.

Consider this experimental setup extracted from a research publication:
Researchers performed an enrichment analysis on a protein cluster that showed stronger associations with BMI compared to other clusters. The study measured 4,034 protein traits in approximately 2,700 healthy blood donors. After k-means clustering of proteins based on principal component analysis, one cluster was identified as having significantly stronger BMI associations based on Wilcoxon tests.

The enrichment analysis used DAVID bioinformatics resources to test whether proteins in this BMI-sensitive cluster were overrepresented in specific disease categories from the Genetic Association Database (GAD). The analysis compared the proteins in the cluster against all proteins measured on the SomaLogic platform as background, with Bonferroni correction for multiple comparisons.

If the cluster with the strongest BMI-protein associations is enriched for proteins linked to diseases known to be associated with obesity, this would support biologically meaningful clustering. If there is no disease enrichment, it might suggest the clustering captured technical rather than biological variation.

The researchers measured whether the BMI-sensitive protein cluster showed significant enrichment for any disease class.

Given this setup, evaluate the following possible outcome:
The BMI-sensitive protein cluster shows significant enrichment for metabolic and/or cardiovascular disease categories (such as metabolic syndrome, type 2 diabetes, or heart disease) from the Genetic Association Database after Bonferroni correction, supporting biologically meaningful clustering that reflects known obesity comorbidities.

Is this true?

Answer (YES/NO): YES